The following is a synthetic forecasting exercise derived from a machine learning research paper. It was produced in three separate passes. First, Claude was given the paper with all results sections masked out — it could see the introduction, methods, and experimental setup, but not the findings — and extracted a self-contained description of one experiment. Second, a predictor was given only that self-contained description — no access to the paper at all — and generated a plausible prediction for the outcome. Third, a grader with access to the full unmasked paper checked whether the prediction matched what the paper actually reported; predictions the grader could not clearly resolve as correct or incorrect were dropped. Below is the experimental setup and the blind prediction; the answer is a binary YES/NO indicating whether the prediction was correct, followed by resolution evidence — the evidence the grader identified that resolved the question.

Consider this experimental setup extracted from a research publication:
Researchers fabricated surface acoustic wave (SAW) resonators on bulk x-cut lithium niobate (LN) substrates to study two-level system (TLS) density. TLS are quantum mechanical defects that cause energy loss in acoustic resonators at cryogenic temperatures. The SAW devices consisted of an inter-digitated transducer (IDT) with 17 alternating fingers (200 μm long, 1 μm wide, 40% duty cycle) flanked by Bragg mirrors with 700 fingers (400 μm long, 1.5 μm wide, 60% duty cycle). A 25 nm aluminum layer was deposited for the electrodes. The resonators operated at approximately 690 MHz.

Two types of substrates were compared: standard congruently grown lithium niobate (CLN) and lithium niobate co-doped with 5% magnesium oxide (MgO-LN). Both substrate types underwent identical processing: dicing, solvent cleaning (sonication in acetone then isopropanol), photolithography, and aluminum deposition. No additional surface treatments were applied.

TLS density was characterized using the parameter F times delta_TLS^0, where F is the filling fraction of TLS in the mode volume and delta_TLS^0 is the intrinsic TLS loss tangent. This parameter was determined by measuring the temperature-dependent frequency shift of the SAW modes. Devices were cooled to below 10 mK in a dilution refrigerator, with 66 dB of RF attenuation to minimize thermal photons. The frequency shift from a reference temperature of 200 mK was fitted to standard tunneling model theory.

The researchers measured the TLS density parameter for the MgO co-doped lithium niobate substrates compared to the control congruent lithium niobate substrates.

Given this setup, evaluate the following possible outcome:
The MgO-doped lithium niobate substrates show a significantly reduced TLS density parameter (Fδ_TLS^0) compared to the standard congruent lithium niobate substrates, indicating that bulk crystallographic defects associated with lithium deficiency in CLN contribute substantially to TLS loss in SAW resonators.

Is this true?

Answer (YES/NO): NO